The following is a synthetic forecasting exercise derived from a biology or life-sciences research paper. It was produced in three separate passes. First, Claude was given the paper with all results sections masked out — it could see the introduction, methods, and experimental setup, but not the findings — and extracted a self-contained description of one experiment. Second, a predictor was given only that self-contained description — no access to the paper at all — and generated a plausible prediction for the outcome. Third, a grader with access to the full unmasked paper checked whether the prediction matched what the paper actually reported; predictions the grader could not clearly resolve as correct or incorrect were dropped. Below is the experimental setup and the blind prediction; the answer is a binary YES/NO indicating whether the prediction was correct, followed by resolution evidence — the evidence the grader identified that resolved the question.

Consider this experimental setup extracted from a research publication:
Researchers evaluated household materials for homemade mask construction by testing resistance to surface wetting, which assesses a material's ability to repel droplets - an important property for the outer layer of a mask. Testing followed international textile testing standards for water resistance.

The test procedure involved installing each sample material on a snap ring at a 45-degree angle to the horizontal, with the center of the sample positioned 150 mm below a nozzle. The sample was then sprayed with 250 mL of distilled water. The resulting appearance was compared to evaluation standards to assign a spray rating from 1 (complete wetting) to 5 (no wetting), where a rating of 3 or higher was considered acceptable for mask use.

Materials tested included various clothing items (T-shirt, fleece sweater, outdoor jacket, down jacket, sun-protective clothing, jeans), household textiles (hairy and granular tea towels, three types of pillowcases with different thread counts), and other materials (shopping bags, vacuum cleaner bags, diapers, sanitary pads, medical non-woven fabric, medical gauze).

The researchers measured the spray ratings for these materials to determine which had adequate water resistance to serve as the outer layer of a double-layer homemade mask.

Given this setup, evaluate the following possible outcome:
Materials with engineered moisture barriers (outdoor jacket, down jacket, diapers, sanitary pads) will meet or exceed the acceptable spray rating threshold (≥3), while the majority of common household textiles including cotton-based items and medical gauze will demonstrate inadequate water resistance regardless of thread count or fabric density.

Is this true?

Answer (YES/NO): NO